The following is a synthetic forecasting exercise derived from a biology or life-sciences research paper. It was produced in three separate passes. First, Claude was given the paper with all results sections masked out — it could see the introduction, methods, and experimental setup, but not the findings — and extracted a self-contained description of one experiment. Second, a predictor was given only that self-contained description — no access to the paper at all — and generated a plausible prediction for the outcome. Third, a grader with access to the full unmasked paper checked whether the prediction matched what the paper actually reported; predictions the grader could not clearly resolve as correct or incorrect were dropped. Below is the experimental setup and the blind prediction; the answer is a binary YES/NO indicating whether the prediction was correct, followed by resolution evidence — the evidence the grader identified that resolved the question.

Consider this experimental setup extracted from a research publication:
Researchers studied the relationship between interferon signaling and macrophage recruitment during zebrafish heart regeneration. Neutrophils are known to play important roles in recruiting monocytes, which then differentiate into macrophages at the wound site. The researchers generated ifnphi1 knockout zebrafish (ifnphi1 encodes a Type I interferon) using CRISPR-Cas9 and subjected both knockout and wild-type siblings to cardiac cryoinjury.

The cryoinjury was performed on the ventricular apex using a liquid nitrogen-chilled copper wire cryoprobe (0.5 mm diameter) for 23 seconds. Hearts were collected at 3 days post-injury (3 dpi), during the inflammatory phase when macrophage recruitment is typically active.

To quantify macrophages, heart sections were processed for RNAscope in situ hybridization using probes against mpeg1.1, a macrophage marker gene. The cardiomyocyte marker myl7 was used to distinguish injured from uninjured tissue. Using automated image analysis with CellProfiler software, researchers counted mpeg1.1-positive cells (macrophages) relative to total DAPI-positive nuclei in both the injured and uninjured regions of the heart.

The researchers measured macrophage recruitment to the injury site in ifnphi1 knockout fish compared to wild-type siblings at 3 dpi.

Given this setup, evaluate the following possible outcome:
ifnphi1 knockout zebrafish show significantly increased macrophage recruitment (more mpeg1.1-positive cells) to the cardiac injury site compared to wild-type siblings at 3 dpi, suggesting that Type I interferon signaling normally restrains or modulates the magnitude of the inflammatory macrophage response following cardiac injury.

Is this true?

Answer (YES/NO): NO